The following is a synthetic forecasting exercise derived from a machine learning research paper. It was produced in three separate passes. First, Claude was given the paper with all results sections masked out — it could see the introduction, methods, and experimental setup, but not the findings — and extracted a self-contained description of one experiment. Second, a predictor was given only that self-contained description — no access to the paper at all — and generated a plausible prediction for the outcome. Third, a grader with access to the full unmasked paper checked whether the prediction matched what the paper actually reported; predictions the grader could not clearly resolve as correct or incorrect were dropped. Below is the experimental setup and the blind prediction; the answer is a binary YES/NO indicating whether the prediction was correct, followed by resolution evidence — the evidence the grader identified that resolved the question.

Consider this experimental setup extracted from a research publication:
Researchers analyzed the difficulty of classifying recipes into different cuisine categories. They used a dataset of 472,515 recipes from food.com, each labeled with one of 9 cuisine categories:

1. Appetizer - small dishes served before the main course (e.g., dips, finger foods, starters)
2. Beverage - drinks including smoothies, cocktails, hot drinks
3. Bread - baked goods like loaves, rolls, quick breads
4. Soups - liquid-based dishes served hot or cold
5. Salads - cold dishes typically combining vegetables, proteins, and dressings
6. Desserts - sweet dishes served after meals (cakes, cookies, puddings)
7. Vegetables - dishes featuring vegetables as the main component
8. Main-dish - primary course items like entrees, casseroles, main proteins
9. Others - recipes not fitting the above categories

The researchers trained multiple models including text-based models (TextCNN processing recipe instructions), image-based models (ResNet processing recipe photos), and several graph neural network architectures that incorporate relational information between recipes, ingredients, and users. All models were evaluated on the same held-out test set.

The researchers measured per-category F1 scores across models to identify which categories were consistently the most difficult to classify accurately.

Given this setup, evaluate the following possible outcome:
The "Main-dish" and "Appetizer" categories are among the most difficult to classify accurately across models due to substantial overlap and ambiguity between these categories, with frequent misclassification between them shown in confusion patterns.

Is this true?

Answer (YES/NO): NO